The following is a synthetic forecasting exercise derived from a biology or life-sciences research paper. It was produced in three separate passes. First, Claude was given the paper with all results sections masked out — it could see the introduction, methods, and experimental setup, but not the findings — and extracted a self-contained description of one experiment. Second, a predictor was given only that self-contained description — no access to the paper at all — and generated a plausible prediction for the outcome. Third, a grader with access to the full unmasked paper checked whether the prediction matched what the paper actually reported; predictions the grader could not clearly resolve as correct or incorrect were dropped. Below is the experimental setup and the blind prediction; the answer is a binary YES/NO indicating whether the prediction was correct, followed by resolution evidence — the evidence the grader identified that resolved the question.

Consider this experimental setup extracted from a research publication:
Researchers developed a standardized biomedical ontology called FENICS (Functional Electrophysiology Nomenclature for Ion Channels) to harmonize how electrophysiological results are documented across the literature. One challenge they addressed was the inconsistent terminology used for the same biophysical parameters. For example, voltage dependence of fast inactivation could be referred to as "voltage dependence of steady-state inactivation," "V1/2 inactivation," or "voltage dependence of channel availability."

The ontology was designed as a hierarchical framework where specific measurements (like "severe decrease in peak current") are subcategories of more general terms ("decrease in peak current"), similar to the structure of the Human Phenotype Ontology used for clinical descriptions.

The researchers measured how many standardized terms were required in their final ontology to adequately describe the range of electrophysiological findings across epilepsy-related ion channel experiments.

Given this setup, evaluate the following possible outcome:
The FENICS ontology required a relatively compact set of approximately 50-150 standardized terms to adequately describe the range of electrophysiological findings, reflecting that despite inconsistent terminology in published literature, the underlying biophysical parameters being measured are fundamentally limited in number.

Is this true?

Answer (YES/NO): NO